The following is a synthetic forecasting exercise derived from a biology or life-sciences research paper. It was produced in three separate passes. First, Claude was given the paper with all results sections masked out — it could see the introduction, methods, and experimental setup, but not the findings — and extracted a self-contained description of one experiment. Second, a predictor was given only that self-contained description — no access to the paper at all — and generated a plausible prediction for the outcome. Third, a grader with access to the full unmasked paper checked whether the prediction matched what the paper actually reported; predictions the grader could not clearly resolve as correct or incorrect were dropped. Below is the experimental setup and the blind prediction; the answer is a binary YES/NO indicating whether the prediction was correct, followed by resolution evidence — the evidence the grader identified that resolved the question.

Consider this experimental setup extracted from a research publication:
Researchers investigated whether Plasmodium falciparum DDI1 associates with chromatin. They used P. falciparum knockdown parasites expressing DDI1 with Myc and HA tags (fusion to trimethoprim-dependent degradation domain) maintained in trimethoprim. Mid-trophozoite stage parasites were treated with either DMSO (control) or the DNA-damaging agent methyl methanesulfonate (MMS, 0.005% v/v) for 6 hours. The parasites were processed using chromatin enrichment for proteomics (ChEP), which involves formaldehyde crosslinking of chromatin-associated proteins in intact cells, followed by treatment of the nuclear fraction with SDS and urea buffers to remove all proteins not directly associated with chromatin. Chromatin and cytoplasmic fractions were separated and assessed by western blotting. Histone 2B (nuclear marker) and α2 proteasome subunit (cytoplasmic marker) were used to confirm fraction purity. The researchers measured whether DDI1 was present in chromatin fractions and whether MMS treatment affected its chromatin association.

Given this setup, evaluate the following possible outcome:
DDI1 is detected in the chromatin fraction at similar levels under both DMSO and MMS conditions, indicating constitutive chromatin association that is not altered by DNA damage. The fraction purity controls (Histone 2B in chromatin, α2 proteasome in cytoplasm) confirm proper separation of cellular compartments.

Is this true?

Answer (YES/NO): NO